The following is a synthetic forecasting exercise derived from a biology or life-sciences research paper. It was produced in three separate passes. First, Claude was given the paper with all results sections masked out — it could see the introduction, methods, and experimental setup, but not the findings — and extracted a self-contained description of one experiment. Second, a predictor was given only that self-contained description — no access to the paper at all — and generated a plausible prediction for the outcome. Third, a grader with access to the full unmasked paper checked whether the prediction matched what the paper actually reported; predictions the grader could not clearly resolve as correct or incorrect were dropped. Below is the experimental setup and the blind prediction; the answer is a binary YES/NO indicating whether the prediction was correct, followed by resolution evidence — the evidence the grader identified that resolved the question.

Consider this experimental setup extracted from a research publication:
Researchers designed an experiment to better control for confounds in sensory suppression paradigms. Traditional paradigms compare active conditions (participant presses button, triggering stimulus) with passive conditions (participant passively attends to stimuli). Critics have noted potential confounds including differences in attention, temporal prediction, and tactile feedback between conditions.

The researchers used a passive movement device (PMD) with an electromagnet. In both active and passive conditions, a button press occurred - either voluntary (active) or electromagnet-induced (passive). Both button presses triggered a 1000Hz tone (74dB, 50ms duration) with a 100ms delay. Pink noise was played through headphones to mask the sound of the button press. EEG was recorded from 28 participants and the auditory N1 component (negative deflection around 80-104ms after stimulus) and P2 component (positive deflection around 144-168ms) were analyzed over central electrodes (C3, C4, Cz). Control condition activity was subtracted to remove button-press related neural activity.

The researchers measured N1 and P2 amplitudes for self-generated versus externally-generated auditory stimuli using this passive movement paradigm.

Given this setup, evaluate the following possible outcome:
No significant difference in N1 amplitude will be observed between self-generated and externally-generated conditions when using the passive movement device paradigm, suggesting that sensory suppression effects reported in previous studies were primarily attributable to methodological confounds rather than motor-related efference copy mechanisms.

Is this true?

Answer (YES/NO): NO